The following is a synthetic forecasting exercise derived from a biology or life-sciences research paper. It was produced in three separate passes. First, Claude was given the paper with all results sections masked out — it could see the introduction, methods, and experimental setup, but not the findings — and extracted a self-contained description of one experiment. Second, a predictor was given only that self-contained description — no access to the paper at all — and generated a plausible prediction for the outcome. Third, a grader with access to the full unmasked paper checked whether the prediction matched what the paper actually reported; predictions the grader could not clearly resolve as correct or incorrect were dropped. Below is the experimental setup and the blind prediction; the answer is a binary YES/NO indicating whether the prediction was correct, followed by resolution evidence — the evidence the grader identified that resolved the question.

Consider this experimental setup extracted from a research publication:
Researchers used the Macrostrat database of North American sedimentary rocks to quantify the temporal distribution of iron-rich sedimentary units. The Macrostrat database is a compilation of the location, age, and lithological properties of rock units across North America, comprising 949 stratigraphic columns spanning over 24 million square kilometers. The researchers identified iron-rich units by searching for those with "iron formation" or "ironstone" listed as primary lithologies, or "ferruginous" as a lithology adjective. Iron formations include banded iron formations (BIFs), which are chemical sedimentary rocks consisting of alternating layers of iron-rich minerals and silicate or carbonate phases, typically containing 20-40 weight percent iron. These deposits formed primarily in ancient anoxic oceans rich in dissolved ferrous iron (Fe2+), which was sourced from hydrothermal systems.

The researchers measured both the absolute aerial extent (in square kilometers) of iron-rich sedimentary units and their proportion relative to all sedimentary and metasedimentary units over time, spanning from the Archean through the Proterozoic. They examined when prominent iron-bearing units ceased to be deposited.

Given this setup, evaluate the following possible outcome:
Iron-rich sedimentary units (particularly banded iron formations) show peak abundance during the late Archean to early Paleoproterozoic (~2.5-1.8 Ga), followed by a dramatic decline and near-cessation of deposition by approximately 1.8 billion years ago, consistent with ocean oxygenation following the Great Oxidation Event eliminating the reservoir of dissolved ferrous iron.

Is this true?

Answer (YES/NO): NO